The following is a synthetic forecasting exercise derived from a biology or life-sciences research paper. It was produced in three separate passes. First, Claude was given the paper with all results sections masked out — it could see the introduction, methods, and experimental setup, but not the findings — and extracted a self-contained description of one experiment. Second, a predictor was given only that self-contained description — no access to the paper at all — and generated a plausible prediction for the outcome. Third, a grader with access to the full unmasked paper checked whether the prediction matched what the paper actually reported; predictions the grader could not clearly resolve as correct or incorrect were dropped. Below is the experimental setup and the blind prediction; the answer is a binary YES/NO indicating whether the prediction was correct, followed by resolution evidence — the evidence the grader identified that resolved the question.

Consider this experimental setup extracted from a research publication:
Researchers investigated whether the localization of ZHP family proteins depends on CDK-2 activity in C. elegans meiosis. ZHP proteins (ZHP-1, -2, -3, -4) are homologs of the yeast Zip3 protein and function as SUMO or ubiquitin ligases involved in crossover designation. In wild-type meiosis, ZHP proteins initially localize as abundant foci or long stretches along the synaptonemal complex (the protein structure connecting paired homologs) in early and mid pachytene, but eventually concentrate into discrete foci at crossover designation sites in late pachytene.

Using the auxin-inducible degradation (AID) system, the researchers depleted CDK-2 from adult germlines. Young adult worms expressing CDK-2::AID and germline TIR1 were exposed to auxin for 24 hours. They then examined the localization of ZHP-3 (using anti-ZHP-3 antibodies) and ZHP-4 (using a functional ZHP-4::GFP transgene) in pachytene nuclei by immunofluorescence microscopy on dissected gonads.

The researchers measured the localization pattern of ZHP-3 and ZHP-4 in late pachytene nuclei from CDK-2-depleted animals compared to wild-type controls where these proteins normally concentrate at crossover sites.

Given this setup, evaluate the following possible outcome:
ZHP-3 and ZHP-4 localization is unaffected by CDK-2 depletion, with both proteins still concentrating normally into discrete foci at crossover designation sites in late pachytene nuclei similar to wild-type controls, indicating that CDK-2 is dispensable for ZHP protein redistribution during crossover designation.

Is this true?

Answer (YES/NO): NO